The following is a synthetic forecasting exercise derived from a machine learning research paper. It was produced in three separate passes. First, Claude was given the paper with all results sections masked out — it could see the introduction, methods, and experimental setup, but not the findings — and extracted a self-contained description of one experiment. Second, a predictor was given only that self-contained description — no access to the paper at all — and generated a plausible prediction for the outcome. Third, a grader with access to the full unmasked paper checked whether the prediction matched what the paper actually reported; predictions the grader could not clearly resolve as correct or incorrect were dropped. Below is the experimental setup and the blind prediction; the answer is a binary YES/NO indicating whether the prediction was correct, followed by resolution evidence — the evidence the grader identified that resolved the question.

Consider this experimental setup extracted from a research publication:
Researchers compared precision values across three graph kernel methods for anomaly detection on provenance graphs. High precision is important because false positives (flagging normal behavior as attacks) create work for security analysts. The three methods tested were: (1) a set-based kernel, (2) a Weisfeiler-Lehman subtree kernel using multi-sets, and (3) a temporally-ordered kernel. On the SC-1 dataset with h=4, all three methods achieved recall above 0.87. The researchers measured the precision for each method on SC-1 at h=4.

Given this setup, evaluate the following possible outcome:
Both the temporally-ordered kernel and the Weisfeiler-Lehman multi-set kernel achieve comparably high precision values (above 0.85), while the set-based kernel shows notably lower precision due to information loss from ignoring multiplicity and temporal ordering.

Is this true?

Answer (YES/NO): NO